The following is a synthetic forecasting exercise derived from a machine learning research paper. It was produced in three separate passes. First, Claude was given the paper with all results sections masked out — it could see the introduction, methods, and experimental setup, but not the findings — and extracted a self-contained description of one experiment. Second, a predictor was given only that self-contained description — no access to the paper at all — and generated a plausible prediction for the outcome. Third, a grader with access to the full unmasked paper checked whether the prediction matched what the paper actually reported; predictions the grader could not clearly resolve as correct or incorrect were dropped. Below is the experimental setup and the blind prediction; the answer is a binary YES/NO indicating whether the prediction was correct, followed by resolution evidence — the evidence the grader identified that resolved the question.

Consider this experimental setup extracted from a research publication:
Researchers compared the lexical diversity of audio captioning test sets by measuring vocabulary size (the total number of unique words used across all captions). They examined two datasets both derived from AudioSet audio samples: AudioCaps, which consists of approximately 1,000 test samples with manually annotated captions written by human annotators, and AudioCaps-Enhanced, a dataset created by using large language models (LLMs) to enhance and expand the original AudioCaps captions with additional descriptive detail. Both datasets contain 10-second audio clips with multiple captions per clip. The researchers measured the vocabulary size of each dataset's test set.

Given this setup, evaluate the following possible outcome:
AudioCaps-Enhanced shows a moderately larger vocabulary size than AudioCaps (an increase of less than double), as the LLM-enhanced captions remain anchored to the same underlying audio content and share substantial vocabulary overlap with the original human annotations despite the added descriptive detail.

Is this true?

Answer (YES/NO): NO